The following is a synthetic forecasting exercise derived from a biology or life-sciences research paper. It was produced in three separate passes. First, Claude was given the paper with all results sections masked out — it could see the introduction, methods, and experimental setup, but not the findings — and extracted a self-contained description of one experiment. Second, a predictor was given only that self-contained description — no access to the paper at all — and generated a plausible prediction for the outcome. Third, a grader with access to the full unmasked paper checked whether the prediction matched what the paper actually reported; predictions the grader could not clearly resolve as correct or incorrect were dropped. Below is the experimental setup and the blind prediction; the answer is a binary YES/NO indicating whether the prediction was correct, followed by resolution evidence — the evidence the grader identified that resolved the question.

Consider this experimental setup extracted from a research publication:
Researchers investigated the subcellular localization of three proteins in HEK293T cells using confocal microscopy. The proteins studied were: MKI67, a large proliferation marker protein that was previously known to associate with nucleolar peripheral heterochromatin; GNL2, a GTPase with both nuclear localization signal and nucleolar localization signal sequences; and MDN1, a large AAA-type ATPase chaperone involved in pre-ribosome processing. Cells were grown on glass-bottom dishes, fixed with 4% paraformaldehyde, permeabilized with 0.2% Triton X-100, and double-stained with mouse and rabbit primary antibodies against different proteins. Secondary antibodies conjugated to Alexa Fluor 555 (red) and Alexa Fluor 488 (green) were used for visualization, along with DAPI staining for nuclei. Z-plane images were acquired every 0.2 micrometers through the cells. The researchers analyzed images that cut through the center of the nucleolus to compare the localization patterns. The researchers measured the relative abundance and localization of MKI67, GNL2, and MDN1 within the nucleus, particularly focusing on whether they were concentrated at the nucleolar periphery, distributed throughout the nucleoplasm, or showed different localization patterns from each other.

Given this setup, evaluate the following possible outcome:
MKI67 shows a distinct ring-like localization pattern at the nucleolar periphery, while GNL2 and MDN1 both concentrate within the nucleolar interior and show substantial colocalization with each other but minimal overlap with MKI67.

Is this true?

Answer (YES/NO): NO